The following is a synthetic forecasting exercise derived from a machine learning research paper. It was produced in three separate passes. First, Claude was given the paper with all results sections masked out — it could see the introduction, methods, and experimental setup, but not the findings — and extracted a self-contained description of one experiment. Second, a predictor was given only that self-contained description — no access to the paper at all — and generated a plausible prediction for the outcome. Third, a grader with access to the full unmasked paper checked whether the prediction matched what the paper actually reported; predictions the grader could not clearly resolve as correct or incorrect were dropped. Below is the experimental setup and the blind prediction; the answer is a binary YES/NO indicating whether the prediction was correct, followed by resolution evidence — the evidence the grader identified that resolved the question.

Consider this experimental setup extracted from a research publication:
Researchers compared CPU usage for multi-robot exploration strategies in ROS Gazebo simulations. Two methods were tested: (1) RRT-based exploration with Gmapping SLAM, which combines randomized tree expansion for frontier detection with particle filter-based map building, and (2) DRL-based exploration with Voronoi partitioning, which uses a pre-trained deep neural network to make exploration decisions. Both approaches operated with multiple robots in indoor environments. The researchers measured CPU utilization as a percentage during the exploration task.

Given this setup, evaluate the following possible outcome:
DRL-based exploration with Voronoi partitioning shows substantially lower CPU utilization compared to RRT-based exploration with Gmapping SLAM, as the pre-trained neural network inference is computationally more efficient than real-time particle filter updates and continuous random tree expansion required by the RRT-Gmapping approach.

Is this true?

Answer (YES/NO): YES